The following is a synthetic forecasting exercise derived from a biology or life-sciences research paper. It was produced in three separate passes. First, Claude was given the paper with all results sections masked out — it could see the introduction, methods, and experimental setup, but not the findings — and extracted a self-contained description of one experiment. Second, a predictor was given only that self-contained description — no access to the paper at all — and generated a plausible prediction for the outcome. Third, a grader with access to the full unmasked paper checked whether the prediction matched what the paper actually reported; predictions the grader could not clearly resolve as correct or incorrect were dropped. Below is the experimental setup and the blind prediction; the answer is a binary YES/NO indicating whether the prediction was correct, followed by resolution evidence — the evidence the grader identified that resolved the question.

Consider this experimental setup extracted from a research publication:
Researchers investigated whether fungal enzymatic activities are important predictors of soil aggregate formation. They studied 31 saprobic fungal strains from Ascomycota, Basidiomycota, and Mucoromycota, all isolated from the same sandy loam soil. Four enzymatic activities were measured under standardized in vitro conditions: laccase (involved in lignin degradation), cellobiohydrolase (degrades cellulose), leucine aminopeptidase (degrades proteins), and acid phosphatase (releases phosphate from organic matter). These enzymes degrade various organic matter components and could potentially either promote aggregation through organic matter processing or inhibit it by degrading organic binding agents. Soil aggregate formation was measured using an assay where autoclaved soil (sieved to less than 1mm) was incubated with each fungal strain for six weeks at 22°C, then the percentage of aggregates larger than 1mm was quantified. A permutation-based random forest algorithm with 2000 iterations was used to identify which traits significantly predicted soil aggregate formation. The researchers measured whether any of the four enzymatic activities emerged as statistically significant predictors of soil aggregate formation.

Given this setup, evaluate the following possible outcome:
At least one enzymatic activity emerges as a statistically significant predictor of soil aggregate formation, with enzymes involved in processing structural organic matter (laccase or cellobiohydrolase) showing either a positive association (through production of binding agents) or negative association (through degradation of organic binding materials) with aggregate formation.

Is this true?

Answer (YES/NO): NO